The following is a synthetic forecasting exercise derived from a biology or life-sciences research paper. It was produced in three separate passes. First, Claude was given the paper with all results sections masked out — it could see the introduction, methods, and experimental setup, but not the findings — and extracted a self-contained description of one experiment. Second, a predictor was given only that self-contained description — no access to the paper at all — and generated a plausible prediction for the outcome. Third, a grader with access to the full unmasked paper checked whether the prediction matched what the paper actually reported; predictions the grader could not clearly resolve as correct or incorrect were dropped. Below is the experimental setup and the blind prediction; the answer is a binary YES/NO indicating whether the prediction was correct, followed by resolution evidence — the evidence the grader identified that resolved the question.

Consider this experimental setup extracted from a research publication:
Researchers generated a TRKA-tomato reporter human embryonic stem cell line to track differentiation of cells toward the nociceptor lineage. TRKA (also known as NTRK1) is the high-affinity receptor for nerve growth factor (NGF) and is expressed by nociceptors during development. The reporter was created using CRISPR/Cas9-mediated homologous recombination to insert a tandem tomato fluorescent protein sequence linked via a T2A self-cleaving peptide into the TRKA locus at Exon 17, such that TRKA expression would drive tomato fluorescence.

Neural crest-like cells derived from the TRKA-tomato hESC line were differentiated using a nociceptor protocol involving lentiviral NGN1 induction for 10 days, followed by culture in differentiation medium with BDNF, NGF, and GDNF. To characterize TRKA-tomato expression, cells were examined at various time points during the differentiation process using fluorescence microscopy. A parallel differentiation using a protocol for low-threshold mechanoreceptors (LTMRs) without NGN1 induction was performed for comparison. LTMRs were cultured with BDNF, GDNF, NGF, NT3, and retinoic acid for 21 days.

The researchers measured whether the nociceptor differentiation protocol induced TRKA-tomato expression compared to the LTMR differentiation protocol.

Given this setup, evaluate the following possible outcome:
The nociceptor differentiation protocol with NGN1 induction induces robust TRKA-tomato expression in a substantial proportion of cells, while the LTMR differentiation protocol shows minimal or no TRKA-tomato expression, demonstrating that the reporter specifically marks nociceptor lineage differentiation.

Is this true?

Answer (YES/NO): YES